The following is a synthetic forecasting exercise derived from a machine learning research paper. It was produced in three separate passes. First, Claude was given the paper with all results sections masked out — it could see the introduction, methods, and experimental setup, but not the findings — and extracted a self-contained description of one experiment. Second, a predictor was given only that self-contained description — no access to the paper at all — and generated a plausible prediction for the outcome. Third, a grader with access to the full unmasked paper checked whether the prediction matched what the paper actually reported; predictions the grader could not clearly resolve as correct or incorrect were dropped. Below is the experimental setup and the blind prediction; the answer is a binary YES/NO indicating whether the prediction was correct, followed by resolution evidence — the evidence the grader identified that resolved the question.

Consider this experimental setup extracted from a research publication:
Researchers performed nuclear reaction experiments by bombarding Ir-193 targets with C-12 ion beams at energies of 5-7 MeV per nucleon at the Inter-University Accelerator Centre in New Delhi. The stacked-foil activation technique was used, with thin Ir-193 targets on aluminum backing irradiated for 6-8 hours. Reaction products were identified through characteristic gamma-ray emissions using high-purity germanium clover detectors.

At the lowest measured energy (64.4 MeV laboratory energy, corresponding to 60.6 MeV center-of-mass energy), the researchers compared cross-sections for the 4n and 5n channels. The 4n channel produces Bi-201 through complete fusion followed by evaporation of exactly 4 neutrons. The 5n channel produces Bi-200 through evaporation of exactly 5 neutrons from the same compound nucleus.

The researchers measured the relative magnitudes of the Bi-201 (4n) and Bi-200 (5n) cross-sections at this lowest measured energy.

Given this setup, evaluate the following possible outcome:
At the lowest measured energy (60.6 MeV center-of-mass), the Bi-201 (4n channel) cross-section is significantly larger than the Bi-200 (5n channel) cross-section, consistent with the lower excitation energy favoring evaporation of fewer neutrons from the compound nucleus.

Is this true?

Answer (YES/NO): YES